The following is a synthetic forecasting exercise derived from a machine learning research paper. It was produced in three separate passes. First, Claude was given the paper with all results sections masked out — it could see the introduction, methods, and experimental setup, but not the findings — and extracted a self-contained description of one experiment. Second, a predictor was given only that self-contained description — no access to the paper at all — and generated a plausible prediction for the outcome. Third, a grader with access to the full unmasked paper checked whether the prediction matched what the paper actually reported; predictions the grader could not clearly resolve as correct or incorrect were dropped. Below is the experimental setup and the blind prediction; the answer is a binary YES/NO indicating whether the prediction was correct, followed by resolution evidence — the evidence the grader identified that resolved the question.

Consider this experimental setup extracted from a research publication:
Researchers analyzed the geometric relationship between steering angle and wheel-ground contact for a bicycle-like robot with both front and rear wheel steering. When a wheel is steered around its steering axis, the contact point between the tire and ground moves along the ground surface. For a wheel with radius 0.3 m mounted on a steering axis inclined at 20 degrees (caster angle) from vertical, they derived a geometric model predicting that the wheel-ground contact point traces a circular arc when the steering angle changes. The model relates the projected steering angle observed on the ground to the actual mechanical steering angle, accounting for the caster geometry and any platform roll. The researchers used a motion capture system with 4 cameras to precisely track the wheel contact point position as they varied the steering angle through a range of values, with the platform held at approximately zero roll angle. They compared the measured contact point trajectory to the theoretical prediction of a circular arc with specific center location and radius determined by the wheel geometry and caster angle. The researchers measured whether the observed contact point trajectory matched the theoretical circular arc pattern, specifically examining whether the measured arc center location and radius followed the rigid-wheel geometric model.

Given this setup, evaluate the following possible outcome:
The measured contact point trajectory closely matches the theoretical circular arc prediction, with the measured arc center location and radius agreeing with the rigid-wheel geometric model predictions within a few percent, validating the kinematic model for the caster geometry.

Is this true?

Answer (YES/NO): YES